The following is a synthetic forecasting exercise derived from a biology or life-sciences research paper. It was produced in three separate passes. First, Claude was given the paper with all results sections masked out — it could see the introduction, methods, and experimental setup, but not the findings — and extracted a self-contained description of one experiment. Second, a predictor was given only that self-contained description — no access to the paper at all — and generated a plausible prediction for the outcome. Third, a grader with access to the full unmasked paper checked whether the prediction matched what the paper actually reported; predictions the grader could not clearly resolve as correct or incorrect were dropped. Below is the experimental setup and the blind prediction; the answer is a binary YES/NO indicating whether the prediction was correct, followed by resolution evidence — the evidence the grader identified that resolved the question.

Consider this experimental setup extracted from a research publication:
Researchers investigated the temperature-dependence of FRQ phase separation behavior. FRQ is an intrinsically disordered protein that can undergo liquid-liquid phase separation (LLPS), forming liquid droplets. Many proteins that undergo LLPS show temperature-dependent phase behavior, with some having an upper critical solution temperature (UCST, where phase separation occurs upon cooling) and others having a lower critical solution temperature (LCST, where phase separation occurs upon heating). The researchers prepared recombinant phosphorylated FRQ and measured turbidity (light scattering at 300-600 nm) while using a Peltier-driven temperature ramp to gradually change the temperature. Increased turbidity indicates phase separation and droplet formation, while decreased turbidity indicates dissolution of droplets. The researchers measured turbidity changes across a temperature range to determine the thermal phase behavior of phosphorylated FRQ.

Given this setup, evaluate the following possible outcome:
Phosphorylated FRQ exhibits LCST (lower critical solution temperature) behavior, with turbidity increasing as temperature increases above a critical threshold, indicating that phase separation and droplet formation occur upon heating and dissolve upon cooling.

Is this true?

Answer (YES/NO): YES